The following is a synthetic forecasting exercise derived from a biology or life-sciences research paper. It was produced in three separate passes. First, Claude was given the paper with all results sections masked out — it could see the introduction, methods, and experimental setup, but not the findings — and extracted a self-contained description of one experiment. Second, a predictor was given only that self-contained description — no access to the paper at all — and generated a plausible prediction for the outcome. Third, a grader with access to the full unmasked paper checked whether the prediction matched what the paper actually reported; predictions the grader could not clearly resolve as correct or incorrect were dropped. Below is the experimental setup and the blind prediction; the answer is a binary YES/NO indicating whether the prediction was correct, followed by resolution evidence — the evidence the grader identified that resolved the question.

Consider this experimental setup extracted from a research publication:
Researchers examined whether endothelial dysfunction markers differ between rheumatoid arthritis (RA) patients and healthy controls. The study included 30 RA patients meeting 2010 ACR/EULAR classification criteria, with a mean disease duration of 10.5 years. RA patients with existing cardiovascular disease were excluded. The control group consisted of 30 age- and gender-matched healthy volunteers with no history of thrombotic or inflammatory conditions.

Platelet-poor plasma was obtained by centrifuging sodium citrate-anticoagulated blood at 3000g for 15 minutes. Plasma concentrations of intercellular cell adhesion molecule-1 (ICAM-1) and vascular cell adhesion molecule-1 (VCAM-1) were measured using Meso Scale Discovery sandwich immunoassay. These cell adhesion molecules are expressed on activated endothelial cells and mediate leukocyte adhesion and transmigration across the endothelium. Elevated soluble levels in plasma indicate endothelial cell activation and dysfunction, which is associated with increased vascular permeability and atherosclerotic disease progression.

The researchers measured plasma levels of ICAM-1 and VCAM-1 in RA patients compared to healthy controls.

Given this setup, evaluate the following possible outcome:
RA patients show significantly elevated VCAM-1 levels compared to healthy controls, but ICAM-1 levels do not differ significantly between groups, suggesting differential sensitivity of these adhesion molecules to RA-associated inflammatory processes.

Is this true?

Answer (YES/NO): NO